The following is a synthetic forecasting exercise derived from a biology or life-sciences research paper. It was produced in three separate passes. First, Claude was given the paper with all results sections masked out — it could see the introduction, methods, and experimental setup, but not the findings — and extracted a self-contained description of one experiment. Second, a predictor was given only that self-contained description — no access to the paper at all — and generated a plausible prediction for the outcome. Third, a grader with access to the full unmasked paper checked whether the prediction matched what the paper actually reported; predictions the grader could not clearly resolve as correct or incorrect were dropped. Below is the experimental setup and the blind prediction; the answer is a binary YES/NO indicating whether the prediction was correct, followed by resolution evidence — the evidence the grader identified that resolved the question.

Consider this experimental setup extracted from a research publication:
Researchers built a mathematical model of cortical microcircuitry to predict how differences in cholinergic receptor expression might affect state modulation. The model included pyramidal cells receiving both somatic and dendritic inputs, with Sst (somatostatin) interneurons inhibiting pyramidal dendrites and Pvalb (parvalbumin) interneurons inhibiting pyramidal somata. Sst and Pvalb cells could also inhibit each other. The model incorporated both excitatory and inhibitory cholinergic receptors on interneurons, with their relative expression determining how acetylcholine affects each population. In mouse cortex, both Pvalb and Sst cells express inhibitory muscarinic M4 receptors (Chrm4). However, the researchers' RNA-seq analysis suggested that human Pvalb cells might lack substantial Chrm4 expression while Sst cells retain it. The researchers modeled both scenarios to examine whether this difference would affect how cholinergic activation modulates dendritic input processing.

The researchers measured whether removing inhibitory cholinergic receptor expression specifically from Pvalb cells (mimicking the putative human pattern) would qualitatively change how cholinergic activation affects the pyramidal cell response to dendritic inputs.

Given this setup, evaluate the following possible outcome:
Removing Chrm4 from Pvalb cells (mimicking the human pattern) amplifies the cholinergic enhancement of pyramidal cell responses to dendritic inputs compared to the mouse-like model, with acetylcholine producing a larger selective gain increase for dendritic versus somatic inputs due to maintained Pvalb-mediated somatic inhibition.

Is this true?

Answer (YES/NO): NO